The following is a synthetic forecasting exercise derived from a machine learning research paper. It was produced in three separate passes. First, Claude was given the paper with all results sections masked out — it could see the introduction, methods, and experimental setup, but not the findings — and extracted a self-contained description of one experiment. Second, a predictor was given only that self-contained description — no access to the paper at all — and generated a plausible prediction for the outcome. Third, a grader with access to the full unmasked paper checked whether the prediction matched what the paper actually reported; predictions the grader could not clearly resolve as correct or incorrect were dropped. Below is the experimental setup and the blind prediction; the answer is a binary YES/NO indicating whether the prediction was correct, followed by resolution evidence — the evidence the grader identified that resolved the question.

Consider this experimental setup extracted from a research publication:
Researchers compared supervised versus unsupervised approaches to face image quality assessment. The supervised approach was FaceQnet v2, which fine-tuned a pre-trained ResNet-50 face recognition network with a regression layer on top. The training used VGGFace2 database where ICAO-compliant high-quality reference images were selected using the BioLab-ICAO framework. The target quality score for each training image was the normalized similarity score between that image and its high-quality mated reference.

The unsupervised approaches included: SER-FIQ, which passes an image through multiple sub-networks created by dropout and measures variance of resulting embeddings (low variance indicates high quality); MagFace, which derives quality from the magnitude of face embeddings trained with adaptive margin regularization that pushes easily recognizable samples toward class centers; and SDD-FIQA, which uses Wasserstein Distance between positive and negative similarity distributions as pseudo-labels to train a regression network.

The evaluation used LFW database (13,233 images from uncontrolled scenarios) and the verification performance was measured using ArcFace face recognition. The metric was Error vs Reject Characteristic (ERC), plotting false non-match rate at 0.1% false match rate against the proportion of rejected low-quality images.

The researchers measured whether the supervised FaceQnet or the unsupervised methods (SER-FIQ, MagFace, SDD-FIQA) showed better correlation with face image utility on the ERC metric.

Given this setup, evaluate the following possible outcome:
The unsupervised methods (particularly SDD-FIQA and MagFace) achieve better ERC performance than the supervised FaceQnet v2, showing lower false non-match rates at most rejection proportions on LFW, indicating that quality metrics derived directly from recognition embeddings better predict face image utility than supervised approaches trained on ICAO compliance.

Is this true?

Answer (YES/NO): NO